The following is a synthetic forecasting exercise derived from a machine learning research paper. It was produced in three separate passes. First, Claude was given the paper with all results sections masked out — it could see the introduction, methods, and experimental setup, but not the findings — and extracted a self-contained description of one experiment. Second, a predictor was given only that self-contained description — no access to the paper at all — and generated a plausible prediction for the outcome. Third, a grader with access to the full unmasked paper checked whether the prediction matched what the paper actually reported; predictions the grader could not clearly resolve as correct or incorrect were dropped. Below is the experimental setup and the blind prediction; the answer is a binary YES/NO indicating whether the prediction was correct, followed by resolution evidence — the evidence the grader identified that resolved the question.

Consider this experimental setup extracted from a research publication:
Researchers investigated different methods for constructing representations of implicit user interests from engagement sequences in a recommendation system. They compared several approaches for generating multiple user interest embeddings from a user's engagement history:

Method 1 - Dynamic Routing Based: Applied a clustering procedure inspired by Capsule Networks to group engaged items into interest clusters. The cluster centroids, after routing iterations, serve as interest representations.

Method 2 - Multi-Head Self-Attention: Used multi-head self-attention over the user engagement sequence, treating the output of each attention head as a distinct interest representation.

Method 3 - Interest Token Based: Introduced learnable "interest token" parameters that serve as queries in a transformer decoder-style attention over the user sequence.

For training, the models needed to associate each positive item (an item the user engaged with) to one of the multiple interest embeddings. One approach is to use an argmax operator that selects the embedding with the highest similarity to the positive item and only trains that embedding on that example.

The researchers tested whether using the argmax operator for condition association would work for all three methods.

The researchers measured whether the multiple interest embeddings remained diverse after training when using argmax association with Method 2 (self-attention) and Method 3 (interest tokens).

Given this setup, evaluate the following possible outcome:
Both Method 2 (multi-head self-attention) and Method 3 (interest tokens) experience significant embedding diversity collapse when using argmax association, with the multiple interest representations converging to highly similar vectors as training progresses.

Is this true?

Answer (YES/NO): YES